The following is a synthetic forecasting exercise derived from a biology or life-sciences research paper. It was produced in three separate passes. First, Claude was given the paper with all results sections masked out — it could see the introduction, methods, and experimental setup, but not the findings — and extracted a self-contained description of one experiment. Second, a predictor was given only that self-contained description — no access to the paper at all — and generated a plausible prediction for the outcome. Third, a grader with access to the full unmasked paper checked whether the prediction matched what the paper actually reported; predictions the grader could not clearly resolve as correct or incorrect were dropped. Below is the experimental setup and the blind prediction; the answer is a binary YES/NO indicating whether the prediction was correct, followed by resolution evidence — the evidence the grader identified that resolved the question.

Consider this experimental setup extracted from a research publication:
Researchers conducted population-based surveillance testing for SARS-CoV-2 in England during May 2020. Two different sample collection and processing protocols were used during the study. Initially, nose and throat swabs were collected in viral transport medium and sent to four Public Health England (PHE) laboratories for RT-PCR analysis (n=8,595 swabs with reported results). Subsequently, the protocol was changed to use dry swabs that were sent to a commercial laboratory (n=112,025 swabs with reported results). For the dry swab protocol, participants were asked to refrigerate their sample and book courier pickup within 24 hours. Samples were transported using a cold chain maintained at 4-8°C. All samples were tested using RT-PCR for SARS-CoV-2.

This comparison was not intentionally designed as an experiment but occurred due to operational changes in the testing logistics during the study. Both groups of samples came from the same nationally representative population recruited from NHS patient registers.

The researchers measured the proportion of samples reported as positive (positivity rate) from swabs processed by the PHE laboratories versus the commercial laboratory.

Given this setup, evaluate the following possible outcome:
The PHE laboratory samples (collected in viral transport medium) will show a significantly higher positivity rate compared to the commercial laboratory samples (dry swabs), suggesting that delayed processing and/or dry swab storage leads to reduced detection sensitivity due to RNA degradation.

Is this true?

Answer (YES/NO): NO